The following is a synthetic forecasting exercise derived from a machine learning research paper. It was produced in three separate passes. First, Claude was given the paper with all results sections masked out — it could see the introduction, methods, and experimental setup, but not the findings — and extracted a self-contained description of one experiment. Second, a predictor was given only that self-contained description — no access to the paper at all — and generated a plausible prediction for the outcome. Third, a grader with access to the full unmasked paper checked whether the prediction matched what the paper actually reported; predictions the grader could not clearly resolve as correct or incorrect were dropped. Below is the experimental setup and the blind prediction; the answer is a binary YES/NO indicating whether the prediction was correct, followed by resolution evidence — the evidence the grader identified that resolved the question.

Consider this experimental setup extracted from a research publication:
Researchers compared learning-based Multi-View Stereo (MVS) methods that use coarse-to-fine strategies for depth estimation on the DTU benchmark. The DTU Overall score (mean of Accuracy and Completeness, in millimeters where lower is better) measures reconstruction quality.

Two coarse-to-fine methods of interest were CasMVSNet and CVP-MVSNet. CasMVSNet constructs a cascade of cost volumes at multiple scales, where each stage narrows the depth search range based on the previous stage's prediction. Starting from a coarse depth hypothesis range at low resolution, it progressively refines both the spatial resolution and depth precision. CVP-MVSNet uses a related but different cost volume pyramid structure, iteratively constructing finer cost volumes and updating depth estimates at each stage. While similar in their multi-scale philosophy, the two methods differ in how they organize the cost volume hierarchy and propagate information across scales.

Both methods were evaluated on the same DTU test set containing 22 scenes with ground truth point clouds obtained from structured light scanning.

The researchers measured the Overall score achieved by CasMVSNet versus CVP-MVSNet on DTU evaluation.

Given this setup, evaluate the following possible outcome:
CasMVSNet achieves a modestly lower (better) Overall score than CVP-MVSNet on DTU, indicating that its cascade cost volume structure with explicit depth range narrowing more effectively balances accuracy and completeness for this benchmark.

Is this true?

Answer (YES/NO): NO